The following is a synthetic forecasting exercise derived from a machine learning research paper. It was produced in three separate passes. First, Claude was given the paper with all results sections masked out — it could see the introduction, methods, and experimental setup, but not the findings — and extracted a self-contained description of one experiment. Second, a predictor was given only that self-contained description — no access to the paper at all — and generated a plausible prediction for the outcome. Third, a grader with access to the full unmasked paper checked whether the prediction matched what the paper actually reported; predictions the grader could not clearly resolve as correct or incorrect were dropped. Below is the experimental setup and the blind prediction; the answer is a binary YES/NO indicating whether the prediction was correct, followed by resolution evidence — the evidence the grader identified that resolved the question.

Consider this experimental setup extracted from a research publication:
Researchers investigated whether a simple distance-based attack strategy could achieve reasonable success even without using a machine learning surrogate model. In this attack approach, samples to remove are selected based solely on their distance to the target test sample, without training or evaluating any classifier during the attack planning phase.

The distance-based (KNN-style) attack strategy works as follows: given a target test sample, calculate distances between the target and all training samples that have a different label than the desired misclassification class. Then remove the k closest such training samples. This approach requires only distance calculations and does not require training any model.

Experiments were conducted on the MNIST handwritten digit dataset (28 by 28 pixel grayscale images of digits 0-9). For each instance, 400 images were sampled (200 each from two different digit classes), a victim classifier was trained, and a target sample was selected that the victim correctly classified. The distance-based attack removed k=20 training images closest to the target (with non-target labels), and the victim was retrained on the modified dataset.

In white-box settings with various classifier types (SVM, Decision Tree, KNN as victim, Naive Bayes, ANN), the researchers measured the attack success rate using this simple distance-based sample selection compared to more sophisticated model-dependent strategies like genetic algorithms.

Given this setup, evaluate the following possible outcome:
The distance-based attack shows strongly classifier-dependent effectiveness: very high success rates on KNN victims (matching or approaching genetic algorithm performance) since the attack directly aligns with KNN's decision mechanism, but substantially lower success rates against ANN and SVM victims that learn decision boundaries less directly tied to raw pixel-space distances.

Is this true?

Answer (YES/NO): YES